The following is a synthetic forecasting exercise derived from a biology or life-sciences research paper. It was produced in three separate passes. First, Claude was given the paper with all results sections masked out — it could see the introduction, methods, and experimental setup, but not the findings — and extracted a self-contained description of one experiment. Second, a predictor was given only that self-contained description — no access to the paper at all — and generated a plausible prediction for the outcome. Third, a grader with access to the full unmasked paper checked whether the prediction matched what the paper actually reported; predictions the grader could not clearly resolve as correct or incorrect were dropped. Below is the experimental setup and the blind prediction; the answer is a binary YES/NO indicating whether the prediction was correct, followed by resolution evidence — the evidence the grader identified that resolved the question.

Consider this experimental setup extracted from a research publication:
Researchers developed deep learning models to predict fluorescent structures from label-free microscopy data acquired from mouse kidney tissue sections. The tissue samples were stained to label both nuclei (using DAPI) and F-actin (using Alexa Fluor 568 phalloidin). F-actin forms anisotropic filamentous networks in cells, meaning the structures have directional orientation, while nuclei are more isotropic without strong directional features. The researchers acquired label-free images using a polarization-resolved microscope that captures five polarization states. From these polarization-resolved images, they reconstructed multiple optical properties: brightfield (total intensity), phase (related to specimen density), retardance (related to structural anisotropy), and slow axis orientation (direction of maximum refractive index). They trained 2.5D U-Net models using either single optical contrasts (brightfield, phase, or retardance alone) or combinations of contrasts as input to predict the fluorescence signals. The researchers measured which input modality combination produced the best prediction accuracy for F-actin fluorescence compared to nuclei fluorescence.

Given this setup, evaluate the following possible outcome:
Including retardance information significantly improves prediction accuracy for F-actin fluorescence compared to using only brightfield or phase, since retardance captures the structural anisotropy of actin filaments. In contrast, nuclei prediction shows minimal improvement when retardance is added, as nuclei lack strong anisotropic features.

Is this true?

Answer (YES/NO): YES